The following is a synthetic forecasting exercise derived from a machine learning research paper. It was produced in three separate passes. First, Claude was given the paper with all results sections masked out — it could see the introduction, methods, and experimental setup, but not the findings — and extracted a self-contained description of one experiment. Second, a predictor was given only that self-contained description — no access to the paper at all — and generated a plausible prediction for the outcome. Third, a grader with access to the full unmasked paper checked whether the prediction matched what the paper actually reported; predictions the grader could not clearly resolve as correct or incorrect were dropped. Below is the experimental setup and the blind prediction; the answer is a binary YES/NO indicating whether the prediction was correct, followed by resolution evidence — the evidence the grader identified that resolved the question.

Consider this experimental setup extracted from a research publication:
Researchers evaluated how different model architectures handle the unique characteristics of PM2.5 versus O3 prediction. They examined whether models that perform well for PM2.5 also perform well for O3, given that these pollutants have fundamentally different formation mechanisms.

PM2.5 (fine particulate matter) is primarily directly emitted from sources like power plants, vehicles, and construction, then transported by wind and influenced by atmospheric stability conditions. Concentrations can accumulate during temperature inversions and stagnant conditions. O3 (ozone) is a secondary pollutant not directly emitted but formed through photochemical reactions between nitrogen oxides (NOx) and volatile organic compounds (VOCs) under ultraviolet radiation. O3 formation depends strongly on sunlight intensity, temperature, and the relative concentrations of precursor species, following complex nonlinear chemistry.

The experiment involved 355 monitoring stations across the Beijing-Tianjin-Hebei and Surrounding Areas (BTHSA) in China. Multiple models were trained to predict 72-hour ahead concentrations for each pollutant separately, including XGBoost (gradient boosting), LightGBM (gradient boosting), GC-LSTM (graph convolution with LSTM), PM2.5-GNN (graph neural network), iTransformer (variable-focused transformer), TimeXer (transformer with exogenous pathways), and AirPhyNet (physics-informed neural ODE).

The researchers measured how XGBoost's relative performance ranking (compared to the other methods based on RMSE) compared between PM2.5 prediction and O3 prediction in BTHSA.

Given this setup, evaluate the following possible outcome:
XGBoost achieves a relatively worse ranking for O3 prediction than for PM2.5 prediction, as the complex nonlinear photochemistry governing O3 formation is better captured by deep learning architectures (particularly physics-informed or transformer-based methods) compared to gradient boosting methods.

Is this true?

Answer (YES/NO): NO